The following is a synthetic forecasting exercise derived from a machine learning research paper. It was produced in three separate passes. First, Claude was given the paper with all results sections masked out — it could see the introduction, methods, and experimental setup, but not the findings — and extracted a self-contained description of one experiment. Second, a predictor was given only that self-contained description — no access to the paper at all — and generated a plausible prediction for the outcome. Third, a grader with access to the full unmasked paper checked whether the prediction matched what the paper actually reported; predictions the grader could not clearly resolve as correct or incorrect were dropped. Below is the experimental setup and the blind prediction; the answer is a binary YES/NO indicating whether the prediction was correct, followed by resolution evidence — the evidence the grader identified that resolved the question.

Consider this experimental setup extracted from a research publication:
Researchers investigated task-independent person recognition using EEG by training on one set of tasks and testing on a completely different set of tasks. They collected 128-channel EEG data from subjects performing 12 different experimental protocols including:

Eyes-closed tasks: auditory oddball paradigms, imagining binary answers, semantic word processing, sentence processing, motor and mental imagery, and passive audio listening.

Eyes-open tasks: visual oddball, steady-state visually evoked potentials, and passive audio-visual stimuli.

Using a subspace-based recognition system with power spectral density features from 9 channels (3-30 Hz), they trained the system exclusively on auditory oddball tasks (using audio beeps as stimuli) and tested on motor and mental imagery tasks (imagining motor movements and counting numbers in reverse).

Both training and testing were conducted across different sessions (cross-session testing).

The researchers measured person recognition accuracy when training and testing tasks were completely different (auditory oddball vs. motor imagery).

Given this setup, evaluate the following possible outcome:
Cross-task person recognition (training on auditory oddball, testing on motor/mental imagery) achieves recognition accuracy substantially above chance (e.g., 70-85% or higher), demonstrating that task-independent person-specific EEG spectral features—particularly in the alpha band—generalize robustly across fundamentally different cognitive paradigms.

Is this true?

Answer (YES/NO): NO